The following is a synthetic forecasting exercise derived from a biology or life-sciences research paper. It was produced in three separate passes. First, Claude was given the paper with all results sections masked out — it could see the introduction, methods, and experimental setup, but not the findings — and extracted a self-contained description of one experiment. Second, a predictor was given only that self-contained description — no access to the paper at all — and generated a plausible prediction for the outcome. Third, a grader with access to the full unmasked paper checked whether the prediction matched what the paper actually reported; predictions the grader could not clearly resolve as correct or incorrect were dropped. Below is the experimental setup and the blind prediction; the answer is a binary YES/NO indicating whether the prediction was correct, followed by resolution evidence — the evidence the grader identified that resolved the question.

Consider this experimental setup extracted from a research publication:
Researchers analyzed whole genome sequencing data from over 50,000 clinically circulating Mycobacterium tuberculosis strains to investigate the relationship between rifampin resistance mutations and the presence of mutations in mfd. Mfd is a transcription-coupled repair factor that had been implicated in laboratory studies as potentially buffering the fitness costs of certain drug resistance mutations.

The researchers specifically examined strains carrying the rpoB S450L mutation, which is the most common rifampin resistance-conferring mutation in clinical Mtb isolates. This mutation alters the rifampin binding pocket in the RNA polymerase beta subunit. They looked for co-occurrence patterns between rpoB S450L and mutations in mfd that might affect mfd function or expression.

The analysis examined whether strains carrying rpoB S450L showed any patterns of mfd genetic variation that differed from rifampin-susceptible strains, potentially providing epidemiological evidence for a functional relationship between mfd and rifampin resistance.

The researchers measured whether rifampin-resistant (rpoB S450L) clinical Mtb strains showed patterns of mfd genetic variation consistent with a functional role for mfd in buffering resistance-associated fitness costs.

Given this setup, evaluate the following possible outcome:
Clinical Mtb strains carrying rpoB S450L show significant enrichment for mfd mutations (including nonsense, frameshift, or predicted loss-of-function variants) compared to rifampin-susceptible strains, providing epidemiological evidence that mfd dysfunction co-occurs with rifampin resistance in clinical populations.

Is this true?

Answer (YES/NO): NO